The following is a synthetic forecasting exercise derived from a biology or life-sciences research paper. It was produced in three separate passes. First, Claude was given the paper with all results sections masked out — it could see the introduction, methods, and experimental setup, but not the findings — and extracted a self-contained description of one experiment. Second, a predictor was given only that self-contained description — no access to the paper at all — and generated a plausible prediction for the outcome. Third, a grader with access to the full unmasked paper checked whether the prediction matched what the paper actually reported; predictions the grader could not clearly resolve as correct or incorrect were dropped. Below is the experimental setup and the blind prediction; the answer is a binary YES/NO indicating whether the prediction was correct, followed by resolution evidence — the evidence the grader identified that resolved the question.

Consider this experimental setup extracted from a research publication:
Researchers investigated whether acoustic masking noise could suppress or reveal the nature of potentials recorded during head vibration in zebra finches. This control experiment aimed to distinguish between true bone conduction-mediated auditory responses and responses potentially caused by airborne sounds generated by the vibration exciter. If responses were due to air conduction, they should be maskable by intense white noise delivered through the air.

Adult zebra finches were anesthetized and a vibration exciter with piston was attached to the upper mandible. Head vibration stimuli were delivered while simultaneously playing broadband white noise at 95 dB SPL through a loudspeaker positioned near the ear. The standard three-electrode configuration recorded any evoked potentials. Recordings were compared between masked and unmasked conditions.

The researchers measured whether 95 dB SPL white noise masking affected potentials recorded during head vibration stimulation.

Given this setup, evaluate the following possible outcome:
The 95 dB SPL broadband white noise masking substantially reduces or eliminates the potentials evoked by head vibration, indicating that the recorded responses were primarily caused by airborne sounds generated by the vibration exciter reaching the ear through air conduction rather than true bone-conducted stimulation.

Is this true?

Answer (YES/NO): NO